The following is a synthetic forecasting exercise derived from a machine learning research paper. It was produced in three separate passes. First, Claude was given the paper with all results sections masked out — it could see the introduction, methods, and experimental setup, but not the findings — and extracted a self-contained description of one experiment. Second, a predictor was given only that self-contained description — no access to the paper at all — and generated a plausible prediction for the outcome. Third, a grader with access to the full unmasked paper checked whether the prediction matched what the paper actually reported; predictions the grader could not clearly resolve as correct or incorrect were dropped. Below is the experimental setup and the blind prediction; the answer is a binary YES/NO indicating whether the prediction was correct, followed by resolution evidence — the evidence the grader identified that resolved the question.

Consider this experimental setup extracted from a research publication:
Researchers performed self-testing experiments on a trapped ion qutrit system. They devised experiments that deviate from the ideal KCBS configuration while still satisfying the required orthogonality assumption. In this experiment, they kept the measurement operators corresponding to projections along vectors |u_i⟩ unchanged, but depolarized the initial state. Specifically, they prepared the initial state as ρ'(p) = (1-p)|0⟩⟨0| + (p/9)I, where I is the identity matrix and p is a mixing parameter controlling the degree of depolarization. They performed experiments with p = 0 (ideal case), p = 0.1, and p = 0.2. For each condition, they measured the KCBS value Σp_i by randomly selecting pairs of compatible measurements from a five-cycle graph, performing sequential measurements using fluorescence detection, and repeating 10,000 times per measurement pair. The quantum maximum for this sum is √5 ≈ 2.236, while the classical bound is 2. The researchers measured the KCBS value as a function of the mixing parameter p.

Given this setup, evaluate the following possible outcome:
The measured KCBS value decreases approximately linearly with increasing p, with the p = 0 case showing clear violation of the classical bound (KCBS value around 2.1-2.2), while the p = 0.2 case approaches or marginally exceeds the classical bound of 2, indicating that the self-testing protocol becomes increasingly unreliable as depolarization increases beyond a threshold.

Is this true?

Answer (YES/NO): NO